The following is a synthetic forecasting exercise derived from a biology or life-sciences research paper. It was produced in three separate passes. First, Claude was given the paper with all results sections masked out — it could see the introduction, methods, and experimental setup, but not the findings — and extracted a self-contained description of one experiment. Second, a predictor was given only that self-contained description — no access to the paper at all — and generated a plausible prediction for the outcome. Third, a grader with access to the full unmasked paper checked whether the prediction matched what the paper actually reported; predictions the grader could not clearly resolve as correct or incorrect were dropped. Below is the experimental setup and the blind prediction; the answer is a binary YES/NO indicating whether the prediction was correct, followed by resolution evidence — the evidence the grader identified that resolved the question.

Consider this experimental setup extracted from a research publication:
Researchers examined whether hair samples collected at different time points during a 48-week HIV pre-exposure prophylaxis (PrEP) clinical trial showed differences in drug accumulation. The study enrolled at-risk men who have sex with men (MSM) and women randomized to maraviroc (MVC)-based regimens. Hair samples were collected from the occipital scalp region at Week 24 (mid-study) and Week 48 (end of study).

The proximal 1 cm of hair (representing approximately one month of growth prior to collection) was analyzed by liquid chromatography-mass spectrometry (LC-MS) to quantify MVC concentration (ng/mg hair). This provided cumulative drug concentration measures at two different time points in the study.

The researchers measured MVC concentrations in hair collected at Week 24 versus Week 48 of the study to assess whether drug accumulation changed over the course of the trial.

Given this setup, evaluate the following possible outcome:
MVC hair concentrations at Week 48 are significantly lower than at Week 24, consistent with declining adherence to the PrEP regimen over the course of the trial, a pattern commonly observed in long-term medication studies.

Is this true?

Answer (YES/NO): NO